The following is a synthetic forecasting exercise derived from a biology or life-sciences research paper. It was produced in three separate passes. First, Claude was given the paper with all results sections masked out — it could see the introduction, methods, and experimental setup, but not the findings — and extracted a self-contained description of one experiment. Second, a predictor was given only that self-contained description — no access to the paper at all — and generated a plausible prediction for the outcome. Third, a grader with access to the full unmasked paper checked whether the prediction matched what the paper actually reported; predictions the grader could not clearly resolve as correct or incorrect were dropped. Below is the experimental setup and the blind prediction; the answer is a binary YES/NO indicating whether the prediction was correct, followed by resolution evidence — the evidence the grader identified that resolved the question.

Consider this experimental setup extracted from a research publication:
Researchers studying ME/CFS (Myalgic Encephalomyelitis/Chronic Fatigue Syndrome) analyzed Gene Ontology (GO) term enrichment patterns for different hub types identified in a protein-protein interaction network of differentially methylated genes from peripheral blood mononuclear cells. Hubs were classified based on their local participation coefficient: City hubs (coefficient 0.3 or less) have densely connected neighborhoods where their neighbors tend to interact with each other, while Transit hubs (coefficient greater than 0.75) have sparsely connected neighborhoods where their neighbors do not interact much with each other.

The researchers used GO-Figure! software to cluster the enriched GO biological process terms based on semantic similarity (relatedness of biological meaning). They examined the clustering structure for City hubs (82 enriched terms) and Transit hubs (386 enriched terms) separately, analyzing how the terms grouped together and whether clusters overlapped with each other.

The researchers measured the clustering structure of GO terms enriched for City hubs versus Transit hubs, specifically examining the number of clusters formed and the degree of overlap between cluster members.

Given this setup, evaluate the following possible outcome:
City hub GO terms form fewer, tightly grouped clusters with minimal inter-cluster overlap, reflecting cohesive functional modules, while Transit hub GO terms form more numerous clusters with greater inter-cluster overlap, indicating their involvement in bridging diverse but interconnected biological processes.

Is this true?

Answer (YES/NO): YES